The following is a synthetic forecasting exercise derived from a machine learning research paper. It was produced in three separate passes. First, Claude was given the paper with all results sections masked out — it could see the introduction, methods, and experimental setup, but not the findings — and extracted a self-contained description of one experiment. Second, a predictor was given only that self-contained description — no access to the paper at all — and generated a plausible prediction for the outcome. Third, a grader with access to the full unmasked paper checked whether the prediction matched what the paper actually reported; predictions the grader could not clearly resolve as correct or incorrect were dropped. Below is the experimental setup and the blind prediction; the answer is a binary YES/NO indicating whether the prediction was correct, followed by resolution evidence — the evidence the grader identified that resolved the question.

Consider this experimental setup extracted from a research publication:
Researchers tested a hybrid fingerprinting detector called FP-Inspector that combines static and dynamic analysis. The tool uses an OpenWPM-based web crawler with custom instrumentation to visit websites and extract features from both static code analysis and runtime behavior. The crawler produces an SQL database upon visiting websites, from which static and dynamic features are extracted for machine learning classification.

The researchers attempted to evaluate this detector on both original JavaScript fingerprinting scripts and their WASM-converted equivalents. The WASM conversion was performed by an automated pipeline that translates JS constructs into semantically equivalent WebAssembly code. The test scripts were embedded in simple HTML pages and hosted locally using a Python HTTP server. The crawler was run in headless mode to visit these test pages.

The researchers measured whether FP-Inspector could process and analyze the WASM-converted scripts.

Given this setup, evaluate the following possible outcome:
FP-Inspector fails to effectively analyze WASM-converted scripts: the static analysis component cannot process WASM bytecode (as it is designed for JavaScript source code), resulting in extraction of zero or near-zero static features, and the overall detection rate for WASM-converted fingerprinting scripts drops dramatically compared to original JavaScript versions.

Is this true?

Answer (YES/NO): NO